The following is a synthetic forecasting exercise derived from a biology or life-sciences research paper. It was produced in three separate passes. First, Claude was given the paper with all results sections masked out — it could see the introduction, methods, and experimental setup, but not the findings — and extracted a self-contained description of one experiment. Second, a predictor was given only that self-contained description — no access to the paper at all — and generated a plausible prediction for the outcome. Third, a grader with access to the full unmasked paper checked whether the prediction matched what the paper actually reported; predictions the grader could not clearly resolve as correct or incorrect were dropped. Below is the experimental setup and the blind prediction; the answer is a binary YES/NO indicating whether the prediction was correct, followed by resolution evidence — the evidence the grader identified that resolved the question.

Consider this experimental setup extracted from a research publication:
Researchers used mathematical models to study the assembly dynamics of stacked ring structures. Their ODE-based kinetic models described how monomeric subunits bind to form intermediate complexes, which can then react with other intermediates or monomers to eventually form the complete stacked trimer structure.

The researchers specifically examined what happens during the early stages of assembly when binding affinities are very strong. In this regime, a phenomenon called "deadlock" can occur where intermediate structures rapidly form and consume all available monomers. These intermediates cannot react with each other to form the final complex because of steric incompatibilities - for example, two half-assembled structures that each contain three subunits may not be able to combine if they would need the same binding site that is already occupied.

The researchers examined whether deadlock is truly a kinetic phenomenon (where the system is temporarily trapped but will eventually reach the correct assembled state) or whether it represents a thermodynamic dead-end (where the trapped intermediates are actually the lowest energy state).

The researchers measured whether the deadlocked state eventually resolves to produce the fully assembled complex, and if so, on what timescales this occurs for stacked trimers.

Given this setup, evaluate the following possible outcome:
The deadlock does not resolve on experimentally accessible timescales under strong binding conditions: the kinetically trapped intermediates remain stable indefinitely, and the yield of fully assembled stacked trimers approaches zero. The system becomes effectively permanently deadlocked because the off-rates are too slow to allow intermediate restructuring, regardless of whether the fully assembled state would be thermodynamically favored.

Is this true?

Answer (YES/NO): NO